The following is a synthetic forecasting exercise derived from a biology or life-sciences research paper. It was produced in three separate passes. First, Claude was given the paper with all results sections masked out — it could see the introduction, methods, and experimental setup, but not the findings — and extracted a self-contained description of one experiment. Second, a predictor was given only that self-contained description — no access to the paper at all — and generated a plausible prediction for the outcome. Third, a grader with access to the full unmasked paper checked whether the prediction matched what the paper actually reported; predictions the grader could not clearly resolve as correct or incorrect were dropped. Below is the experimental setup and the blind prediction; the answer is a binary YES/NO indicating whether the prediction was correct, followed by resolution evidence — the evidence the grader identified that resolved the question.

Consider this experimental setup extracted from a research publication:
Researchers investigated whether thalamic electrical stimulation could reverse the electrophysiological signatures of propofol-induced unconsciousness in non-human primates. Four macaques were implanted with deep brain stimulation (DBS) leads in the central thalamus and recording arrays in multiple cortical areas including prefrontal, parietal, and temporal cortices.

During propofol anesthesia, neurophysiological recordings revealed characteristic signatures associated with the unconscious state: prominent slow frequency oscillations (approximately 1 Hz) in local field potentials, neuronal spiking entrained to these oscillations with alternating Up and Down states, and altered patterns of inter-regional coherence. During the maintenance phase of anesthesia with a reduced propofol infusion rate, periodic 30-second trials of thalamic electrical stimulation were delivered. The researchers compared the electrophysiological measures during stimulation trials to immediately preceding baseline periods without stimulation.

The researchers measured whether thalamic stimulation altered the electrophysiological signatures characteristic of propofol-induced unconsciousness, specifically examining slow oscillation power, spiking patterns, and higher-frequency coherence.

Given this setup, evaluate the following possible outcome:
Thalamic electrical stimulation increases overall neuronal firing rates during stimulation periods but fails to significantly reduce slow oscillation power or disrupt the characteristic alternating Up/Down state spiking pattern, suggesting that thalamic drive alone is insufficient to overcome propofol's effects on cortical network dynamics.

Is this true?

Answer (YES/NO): NO